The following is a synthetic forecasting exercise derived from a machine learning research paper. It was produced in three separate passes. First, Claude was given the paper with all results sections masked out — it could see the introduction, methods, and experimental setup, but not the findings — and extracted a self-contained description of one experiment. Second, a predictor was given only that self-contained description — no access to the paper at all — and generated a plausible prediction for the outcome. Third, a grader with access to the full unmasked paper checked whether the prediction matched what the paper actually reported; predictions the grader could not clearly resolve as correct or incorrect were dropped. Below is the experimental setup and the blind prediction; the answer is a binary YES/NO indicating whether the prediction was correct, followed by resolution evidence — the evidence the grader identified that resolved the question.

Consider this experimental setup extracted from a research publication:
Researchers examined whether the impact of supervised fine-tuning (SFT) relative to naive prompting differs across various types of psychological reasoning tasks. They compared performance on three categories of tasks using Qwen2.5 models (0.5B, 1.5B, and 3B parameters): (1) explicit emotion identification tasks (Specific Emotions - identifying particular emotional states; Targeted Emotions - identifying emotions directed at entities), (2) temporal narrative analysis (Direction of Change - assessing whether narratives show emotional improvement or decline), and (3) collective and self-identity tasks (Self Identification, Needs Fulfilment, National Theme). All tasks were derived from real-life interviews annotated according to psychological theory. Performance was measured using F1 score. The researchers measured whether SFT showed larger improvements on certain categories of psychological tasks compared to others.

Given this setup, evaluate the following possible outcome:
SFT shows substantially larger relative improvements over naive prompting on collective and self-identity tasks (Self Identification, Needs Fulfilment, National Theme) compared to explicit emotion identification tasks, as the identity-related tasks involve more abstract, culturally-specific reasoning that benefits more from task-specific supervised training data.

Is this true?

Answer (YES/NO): YES